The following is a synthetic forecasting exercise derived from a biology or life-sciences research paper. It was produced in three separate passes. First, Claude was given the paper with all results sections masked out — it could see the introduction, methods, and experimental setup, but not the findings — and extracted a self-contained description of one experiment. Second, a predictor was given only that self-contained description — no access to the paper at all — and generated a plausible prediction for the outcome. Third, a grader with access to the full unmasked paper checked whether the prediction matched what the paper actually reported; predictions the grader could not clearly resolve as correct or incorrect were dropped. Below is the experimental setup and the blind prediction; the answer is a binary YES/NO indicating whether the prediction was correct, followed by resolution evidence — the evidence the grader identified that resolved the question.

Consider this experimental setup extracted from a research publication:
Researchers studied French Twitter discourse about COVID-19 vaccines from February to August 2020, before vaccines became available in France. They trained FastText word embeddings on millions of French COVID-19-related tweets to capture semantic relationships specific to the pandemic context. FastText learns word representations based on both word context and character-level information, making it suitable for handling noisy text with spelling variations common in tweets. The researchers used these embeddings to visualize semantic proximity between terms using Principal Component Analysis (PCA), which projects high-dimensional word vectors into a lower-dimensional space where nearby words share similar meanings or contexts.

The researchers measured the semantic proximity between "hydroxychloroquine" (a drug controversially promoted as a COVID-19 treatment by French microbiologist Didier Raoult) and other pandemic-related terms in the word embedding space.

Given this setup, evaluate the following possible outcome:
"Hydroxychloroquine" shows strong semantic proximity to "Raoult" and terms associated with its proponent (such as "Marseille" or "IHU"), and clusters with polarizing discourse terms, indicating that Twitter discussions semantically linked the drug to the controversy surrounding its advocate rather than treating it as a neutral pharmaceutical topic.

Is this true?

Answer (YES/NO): NO